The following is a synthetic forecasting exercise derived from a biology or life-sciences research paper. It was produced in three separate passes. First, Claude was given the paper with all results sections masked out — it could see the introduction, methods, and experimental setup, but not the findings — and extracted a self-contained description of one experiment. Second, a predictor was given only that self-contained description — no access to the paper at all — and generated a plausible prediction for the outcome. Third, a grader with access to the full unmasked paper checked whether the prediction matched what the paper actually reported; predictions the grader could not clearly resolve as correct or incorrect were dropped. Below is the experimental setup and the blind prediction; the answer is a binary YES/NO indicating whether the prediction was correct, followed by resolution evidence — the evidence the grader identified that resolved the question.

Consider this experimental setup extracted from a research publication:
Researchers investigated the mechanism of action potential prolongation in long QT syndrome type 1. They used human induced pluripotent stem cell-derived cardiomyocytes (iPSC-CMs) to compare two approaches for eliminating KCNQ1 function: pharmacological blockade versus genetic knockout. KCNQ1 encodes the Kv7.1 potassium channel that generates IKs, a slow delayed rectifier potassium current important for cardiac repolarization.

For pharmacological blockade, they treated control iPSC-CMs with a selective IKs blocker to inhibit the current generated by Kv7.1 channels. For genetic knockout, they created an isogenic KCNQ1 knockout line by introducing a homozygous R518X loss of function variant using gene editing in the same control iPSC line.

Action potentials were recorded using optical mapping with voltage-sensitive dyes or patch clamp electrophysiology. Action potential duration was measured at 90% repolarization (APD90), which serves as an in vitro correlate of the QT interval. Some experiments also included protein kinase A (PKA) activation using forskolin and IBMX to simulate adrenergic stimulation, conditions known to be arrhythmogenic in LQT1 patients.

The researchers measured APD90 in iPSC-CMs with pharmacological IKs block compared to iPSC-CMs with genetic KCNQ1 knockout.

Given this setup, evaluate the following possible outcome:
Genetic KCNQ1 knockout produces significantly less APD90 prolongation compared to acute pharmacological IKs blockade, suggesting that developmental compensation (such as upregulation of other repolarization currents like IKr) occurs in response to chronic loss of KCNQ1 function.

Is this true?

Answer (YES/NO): NO